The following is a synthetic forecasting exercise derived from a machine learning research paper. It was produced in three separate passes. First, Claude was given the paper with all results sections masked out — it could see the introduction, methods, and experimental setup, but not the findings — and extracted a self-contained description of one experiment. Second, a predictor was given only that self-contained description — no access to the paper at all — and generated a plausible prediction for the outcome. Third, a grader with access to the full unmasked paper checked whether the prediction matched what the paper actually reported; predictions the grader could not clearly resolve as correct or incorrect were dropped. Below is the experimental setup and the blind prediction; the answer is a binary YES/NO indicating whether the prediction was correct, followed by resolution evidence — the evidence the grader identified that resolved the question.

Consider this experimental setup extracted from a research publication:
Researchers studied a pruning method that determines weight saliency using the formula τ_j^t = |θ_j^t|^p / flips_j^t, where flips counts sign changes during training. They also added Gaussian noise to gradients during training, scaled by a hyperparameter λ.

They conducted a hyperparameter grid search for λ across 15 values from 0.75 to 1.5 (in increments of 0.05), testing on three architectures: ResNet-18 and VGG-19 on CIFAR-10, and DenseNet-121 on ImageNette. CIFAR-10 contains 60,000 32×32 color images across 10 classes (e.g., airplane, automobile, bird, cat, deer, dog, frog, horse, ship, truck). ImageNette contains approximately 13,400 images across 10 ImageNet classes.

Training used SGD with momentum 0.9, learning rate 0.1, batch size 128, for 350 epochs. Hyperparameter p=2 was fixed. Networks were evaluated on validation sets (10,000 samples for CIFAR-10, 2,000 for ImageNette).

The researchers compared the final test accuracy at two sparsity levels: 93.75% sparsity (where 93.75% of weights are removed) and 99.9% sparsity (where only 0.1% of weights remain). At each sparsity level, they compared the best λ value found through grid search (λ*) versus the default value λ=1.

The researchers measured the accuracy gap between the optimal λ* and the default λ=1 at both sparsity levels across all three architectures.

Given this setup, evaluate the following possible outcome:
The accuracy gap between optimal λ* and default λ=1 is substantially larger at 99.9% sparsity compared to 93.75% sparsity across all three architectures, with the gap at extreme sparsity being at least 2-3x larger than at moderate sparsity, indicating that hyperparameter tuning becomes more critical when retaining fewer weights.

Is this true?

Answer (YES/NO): YES